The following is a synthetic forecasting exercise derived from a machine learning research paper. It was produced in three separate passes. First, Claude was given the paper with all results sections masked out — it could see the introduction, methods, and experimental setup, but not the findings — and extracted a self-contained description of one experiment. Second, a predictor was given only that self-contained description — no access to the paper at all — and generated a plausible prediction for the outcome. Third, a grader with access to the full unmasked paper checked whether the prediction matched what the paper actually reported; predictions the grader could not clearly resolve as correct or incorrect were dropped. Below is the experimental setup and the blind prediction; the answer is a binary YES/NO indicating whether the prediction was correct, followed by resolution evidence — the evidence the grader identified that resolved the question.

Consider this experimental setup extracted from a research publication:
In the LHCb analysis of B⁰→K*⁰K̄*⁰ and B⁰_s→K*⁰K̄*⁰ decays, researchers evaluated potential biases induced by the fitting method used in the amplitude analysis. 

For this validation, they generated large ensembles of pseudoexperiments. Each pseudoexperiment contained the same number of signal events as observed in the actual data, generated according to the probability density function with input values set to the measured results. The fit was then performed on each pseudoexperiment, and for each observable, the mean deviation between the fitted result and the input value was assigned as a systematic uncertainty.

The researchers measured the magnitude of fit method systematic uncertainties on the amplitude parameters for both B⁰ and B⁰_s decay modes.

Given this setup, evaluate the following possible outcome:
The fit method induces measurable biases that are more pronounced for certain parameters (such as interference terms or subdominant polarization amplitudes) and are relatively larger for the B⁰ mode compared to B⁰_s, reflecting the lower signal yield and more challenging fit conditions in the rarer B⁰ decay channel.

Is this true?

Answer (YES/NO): YES